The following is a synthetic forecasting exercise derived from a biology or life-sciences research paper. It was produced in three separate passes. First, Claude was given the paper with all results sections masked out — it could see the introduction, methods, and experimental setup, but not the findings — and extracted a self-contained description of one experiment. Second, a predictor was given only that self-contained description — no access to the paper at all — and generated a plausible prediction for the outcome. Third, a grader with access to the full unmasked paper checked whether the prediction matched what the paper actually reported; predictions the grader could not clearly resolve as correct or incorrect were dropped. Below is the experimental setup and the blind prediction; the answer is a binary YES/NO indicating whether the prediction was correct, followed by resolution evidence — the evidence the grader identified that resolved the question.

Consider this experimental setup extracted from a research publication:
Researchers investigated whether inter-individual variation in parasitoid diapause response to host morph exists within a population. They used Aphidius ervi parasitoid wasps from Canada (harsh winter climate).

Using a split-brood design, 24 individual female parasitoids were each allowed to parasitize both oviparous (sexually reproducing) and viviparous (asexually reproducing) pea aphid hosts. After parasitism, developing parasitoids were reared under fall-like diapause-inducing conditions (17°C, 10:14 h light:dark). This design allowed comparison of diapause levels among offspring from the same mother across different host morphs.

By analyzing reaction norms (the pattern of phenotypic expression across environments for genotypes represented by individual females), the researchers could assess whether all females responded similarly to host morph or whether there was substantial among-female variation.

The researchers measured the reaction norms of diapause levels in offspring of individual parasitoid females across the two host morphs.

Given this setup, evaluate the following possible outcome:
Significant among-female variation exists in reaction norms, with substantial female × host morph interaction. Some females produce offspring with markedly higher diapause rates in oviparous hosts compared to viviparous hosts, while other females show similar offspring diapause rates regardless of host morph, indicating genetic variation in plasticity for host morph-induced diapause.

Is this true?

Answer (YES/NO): NO